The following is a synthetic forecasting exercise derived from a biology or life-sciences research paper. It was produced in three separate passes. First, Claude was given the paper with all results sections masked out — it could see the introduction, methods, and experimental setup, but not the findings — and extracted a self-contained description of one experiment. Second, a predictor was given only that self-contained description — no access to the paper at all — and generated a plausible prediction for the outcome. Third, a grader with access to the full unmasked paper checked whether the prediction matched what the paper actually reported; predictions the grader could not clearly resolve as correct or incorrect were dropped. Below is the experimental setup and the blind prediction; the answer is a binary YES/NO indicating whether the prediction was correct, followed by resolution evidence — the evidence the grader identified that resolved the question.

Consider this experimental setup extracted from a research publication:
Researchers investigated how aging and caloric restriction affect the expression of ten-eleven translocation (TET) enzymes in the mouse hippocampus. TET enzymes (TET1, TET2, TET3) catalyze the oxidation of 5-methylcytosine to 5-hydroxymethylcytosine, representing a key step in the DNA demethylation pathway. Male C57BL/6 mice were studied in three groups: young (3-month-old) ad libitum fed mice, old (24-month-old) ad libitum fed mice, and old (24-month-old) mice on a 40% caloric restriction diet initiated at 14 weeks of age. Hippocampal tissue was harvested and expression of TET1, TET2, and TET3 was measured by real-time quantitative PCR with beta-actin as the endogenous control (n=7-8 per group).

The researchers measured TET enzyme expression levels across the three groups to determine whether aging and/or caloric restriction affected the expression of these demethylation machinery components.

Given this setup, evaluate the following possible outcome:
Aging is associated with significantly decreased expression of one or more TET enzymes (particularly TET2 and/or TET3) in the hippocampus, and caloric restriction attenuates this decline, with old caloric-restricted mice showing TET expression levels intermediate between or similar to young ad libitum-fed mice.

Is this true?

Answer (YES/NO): NO